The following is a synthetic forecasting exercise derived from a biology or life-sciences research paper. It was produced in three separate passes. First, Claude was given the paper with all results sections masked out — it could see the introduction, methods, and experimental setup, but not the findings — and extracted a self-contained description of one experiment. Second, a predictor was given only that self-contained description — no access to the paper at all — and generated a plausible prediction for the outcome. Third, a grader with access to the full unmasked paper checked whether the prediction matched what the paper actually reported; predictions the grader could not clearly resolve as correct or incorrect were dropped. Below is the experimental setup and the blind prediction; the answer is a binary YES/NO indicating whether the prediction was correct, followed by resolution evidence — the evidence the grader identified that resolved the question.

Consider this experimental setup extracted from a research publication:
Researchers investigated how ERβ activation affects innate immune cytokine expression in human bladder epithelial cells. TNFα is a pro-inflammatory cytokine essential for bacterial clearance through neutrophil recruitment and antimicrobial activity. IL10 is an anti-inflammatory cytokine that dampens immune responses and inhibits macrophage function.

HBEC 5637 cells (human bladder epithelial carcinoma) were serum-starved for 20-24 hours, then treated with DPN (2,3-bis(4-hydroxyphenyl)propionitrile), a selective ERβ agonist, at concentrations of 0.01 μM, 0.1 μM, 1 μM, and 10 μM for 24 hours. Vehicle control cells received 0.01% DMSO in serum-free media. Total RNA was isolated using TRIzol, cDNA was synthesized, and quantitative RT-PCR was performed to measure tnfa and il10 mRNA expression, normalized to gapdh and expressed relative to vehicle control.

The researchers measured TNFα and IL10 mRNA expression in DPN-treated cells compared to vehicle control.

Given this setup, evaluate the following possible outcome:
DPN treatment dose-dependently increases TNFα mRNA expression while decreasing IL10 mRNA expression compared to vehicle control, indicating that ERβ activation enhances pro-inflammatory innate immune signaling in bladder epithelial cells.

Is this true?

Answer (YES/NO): NO